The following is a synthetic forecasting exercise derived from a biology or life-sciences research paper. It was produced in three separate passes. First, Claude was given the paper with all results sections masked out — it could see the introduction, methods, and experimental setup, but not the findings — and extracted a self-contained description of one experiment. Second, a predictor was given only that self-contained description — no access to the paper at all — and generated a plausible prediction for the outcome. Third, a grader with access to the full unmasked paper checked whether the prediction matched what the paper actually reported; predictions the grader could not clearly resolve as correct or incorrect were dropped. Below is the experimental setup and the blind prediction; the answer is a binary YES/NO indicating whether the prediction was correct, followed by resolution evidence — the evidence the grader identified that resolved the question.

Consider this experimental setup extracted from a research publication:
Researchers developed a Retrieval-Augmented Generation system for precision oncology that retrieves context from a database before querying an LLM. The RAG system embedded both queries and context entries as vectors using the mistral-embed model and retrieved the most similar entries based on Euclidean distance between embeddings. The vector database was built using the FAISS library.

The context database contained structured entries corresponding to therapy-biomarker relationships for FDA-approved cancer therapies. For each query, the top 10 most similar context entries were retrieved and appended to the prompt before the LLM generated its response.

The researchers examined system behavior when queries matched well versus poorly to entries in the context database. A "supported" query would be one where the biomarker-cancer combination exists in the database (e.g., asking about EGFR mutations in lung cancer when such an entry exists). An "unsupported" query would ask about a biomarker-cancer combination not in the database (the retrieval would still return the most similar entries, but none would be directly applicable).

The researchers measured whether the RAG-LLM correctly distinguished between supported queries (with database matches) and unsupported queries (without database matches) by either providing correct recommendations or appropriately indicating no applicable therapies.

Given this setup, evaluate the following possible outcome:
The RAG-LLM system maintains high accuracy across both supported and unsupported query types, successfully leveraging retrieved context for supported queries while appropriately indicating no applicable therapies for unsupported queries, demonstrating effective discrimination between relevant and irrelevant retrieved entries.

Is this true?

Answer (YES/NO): NO